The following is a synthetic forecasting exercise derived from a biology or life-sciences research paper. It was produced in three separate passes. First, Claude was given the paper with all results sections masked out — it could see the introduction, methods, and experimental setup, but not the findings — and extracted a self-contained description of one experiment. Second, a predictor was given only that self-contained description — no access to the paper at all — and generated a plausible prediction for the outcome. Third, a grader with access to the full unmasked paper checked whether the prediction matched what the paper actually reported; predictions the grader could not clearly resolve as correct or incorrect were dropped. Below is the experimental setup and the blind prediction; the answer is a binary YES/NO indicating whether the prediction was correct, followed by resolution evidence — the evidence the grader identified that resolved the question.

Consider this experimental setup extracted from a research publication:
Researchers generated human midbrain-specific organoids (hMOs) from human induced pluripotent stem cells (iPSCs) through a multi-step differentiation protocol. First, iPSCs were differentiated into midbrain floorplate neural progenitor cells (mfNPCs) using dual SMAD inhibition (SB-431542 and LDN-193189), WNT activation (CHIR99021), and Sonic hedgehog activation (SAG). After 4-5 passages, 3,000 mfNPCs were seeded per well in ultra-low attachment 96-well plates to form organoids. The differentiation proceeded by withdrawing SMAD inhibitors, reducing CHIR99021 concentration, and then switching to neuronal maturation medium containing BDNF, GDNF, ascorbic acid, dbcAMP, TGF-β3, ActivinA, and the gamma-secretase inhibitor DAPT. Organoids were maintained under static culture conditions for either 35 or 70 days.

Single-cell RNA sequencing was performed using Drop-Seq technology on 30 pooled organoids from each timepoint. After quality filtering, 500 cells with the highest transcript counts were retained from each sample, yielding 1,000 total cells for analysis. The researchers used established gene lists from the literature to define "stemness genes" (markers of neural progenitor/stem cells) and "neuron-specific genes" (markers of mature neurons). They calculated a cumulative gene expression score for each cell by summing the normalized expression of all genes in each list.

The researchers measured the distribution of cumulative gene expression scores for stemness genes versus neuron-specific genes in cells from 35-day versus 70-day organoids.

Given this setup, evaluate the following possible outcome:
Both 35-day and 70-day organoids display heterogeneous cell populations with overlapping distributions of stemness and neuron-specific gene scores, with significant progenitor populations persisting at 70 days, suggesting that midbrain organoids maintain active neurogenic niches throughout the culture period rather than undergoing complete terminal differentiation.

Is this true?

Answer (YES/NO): NO